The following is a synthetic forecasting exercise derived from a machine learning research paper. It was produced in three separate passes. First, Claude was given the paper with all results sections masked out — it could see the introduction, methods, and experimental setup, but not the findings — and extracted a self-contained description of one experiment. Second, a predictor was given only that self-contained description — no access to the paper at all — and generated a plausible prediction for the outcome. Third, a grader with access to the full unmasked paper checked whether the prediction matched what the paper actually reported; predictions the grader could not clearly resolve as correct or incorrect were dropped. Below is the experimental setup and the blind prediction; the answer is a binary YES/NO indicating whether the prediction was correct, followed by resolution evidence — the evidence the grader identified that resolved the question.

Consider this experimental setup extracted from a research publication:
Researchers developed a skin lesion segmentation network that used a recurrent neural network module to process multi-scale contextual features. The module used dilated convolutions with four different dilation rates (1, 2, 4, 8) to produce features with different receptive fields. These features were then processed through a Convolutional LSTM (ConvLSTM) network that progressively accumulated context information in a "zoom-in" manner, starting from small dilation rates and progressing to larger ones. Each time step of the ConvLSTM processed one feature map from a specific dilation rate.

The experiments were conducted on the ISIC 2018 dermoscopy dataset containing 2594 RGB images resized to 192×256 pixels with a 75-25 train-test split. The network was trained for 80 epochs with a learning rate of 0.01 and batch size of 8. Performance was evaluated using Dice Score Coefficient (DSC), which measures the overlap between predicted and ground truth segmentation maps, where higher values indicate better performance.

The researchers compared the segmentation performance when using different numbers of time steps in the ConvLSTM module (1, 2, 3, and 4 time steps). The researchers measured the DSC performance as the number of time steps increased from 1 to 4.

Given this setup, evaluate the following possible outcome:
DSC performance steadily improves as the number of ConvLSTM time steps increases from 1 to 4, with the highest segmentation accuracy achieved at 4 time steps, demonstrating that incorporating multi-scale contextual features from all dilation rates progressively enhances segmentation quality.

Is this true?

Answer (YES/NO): NO